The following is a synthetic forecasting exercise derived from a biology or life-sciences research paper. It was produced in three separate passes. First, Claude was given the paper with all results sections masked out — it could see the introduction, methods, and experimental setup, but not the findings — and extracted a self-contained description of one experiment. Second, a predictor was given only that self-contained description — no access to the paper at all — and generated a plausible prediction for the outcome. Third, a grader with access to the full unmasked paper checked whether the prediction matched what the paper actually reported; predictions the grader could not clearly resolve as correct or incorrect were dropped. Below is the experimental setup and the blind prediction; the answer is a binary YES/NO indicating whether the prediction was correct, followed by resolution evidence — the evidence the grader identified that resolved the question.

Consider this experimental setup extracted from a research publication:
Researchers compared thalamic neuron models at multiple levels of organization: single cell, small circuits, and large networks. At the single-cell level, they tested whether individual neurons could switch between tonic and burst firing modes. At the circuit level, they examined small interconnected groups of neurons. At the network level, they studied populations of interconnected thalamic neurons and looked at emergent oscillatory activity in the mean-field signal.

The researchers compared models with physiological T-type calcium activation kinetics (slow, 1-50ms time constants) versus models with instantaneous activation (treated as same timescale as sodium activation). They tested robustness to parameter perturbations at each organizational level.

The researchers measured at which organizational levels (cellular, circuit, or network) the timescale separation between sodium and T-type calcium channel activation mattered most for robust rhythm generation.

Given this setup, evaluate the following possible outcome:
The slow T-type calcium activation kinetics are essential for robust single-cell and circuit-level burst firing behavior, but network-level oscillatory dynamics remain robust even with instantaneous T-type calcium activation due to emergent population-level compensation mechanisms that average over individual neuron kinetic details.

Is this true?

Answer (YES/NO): NO